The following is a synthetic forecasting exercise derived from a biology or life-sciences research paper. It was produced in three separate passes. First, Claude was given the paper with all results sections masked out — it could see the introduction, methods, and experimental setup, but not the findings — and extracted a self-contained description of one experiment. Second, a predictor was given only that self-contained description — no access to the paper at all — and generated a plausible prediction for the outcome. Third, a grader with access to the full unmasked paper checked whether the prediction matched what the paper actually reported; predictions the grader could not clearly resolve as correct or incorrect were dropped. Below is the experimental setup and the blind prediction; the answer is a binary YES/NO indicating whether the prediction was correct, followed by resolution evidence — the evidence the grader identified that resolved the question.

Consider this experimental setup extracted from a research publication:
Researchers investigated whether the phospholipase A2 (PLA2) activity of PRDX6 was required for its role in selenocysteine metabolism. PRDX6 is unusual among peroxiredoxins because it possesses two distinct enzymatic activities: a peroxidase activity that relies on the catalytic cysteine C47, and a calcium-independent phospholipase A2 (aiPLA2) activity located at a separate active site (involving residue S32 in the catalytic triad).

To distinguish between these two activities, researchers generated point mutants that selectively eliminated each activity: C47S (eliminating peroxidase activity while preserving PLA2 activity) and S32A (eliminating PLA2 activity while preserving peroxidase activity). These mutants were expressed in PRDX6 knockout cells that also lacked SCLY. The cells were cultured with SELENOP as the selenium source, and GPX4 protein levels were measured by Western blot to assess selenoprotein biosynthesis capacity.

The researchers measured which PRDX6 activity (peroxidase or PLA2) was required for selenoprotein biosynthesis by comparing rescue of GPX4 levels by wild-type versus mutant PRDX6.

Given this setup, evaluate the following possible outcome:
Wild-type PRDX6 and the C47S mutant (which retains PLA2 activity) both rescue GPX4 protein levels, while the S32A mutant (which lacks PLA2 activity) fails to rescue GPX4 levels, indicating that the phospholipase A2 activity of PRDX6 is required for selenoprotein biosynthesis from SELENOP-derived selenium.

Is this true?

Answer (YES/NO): NO